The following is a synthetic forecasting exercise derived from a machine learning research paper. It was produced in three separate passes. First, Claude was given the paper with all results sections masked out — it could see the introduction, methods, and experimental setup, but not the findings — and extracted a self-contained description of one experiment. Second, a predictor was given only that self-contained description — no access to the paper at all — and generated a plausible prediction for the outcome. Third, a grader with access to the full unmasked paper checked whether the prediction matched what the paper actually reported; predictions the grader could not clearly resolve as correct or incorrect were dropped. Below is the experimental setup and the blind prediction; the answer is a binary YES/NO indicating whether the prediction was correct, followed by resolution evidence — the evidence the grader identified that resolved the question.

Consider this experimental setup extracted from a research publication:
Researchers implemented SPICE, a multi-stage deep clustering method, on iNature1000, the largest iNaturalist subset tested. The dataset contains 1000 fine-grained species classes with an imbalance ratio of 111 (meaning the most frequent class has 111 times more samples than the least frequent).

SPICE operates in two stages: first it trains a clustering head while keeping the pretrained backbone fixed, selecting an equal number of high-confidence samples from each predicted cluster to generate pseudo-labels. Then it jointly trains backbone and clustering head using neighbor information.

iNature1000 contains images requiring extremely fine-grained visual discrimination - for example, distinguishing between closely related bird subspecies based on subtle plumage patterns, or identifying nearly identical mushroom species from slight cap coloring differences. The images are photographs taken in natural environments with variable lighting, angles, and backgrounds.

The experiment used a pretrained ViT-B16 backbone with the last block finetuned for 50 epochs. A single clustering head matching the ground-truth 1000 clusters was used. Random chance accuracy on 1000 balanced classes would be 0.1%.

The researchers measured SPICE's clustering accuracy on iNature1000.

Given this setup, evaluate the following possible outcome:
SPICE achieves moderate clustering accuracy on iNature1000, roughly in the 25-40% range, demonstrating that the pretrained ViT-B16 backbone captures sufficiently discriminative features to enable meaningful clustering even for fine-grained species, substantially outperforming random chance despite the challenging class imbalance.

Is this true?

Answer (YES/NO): NO